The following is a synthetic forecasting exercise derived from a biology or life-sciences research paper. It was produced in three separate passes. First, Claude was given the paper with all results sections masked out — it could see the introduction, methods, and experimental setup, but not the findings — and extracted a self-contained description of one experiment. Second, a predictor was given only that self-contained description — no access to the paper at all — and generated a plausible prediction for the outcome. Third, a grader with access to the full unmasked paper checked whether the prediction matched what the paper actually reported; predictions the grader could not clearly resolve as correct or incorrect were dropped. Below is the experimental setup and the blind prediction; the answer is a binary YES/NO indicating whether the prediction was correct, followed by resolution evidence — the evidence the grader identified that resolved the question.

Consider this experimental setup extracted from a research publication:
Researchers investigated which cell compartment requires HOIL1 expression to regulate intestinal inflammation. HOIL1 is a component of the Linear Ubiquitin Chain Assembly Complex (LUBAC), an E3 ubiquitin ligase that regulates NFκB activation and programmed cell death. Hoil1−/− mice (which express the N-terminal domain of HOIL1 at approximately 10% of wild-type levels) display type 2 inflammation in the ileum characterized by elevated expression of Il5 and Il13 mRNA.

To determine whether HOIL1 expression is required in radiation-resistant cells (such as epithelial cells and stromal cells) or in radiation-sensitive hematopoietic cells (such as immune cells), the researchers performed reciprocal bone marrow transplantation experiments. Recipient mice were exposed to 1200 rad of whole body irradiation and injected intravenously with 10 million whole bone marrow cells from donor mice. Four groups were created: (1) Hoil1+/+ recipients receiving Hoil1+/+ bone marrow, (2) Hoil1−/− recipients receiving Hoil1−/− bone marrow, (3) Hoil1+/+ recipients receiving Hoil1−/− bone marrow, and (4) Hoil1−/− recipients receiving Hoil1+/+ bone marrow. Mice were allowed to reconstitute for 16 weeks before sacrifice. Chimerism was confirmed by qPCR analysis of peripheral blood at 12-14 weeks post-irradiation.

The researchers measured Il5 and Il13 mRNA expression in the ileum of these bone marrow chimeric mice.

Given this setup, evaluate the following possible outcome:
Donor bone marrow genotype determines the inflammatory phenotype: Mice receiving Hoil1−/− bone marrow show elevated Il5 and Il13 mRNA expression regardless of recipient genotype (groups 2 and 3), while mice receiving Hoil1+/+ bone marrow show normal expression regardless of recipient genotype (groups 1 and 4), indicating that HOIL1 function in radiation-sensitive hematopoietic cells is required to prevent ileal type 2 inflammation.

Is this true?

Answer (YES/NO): NO